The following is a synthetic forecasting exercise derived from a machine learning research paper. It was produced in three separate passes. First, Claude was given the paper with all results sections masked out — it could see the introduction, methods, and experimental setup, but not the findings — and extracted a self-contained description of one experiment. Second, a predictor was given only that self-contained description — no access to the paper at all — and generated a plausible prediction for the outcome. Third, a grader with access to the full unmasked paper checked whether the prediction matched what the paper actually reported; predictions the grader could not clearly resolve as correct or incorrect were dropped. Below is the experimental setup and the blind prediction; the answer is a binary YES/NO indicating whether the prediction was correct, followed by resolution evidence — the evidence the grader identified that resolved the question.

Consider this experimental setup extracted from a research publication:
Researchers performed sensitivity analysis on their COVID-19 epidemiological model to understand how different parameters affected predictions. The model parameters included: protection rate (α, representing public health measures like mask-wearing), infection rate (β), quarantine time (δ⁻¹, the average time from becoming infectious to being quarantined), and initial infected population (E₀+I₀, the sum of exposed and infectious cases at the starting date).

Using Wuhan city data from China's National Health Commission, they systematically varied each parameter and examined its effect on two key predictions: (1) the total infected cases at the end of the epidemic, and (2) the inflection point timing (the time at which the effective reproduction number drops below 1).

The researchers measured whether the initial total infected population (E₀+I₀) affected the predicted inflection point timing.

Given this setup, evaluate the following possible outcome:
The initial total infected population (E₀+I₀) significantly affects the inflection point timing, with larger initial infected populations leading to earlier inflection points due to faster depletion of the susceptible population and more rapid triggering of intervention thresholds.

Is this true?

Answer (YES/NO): NO